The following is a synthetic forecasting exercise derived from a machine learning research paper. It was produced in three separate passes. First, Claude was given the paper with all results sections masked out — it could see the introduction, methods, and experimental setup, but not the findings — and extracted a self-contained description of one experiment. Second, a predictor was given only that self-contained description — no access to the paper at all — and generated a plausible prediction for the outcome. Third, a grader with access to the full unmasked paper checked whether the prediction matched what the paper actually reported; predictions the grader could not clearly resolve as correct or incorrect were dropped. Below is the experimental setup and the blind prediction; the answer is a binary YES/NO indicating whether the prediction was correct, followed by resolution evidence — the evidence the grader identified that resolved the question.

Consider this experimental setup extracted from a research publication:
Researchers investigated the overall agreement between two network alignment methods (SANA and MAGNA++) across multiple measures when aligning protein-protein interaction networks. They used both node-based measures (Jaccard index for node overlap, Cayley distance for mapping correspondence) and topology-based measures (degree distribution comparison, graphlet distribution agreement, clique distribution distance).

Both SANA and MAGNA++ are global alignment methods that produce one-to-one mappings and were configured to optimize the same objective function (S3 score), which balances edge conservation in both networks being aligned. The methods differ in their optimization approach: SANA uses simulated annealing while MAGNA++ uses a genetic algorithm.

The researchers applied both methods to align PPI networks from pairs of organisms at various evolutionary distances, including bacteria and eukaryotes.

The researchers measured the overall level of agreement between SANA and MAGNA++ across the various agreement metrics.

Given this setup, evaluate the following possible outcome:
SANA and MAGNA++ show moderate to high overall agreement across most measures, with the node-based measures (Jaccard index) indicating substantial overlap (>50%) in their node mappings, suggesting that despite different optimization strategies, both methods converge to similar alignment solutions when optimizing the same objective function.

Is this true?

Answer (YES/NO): NO